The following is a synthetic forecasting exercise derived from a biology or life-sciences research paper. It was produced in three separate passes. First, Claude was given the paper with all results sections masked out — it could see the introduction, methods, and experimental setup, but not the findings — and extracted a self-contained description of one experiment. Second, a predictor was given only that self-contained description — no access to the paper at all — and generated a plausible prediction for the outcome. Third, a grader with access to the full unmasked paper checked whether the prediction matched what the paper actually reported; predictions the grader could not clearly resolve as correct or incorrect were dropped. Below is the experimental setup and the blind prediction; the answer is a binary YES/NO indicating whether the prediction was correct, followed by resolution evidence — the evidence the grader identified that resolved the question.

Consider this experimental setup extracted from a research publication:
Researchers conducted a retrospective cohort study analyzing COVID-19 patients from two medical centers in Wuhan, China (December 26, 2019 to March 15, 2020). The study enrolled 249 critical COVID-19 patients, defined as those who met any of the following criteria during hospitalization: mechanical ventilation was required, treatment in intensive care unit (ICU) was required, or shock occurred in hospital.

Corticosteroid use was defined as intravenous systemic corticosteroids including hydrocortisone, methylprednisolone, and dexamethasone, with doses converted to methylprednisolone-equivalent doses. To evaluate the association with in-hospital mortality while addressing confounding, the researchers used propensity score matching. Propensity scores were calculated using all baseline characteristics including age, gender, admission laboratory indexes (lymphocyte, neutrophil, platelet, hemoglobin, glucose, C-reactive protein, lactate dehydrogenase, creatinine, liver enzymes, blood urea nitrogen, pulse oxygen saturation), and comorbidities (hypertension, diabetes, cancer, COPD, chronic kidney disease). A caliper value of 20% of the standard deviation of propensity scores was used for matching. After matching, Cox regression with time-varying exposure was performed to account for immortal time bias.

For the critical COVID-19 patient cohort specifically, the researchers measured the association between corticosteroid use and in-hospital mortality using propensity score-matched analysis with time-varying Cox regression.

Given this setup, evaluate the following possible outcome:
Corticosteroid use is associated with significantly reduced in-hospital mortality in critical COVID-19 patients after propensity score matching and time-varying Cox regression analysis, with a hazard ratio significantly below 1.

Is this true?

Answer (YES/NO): NO